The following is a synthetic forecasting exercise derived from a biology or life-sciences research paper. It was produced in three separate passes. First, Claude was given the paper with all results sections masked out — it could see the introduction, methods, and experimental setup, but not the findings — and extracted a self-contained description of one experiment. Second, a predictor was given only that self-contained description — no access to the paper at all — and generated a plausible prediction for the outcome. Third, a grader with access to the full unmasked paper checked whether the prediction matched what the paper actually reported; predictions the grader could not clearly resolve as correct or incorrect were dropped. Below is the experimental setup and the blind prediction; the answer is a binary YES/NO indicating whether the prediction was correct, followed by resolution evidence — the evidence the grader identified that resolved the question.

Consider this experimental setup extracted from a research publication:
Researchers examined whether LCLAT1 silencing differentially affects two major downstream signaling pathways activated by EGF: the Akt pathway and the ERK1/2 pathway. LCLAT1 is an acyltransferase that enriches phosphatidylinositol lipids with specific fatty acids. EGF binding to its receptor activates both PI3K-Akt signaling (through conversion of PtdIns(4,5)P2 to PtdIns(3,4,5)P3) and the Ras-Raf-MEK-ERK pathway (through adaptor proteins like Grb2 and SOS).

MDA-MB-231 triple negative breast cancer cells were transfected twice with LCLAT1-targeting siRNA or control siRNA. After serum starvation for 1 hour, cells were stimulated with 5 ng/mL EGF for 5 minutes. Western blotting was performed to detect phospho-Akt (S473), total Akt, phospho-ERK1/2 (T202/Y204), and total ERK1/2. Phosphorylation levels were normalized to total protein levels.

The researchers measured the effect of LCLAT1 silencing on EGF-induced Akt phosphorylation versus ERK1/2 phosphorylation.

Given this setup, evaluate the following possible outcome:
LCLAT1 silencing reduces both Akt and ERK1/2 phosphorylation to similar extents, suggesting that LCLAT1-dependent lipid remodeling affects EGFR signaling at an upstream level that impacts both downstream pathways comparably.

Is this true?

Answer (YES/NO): NO